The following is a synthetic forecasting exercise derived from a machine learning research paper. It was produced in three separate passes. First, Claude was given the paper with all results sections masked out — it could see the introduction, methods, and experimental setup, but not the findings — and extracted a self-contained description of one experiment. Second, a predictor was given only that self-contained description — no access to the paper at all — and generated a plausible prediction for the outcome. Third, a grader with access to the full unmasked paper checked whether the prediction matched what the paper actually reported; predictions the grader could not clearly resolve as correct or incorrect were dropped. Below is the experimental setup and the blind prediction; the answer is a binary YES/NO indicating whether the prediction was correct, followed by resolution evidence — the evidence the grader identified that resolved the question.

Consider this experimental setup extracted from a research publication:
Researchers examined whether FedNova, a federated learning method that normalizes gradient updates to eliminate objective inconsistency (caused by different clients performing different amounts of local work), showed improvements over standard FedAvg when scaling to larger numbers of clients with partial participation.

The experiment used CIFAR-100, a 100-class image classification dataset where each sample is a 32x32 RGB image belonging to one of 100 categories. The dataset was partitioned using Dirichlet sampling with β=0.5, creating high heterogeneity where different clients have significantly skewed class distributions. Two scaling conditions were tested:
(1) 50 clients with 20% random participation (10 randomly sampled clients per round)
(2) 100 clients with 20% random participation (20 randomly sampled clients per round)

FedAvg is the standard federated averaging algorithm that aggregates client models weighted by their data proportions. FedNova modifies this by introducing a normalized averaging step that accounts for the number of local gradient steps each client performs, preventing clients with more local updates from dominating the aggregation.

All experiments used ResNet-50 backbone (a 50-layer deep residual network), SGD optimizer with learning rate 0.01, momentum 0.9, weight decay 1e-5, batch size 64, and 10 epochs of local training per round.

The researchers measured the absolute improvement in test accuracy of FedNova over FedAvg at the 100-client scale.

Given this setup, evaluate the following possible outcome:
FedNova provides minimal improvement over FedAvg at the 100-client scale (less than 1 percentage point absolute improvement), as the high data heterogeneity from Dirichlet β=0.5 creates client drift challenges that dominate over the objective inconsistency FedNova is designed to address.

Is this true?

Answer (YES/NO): NO